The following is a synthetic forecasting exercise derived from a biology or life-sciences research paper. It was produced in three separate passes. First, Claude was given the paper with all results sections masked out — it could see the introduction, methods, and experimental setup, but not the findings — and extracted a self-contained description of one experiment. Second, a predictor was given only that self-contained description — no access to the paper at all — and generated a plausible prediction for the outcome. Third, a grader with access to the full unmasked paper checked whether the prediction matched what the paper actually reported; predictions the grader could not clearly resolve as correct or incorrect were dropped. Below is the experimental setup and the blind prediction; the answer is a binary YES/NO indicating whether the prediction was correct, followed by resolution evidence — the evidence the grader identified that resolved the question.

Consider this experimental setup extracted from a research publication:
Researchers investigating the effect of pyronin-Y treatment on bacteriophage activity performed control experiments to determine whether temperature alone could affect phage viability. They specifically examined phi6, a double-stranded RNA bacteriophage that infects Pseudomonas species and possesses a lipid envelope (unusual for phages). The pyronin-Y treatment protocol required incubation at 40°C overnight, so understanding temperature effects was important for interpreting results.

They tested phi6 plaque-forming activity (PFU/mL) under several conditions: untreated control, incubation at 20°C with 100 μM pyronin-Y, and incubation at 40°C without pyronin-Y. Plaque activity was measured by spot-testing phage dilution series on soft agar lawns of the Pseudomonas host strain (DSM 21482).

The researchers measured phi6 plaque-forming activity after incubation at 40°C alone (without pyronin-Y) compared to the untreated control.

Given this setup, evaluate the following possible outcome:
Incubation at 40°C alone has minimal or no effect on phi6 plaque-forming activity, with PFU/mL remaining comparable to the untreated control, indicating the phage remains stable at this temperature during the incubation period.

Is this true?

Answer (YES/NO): NO